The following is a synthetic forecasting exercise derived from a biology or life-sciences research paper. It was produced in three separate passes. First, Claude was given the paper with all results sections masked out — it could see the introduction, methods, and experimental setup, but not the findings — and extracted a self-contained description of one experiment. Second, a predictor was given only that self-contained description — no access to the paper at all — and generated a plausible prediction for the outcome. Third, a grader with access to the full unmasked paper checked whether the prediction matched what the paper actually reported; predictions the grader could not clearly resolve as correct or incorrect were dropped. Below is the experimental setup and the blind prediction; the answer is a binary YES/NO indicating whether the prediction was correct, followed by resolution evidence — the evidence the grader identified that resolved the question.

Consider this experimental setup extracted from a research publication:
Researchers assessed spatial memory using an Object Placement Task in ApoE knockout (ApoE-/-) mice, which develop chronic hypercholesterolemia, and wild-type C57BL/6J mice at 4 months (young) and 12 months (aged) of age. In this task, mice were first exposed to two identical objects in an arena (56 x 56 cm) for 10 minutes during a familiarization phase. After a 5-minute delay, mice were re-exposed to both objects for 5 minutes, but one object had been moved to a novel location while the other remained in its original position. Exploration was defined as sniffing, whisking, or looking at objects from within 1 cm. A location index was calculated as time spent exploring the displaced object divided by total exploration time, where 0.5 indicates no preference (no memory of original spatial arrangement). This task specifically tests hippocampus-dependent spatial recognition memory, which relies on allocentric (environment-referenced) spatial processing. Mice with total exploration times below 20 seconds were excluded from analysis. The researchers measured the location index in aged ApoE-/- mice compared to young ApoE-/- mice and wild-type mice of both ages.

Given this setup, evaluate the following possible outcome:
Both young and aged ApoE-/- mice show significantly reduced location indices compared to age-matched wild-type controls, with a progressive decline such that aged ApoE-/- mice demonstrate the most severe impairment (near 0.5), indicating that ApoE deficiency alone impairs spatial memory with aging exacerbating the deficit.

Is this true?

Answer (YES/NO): NO